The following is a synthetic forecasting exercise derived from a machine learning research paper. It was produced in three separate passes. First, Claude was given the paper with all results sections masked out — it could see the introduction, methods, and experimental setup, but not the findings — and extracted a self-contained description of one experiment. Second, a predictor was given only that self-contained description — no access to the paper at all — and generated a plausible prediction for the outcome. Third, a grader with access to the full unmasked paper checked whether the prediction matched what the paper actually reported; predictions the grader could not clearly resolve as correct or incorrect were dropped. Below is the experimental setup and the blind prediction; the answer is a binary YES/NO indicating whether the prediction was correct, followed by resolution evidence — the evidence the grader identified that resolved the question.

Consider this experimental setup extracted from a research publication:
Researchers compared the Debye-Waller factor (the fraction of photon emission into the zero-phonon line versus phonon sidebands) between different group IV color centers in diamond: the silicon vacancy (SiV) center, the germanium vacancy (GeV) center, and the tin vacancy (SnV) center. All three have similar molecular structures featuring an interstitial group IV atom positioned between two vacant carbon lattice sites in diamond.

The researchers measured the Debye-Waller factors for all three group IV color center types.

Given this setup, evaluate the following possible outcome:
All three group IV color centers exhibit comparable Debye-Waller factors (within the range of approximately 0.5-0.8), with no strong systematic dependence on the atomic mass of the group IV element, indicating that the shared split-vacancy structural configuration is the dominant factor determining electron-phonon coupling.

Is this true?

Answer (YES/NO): YES